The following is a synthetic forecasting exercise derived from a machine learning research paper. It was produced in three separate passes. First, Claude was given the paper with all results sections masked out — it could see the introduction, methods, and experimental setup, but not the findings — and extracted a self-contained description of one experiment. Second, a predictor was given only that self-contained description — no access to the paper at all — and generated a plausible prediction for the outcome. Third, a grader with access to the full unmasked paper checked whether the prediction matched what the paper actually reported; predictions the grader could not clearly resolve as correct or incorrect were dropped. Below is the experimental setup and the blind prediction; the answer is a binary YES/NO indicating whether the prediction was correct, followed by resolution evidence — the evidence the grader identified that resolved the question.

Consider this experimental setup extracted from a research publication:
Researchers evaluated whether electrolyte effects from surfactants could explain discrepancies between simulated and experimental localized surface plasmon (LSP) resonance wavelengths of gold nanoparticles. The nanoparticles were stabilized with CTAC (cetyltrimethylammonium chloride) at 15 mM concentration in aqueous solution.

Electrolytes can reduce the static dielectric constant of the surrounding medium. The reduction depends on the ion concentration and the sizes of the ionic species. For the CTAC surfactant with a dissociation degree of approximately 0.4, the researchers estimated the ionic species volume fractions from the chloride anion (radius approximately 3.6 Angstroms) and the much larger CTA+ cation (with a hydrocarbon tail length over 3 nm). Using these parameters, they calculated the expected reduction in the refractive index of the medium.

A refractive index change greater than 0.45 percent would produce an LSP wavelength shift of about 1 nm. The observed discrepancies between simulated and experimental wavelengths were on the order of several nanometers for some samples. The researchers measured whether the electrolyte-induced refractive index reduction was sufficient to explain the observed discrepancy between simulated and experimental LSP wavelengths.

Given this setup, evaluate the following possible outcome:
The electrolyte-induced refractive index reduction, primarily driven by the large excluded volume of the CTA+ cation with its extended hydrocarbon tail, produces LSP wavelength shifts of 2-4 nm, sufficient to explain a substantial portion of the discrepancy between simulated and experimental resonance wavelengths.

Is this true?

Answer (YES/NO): NO